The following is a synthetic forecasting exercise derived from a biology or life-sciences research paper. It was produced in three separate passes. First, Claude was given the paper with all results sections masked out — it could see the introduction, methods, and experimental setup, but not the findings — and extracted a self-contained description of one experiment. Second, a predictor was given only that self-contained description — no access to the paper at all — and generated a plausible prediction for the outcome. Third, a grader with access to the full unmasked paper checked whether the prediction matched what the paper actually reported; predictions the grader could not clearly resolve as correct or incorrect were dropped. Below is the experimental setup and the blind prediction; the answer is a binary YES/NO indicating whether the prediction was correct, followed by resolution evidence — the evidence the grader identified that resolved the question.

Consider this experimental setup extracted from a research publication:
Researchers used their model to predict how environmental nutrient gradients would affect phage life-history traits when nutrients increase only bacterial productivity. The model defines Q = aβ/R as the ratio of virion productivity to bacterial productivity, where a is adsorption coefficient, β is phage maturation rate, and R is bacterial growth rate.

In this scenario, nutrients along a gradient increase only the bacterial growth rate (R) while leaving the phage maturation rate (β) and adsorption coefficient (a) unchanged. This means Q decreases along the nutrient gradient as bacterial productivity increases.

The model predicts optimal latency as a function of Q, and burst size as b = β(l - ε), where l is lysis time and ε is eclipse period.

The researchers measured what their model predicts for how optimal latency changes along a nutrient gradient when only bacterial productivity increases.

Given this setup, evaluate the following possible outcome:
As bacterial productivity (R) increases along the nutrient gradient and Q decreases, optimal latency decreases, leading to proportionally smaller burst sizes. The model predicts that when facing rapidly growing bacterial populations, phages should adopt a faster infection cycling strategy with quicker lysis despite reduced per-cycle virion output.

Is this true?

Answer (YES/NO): NO